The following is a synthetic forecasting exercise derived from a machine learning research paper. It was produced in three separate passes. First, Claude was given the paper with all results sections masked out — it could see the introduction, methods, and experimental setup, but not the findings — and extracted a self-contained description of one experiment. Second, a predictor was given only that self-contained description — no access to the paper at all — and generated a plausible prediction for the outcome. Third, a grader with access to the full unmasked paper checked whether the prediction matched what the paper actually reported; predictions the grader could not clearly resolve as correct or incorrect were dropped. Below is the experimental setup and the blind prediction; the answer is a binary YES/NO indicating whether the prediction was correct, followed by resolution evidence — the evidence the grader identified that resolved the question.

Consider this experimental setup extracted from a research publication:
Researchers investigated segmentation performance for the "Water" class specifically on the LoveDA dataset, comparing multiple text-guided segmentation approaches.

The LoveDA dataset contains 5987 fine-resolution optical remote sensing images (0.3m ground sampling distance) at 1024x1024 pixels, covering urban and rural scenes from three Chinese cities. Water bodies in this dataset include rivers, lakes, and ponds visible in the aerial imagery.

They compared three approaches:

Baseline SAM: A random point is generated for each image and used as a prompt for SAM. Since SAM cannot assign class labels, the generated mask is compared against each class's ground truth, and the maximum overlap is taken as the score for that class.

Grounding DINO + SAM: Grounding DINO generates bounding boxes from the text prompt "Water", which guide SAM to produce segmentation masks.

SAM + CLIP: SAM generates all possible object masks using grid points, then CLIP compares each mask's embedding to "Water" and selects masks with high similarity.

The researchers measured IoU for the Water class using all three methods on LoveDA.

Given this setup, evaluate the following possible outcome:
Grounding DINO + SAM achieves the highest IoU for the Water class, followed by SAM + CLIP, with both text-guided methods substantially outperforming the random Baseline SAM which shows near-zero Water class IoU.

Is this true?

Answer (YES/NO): NO